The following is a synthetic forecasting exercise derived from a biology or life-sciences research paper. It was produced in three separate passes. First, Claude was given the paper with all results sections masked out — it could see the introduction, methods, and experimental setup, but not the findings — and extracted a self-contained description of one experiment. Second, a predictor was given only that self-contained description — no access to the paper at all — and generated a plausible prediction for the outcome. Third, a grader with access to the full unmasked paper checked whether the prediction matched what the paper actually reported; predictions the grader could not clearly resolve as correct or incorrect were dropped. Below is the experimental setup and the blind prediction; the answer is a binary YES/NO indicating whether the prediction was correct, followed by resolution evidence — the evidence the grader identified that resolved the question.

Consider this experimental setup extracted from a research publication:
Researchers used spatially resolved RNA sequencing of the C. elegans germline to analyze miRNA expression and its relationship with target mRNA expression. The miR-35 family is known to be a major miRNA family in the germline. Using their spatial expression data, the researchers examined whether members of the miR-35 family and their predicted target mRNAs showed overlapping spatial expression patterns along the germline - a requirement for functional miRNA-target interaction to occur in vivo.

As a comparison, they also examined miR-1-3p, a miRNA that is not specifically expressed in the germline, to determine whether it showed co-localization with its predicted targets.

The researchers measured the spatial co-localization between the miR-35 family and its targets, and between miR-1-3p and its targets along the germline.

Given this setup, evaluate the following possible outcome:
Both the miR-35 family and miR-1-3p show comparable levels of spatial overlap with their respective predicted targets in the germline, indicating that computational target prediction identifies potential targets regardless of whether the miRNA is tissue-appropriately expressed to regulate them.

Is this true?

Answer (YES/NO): NO